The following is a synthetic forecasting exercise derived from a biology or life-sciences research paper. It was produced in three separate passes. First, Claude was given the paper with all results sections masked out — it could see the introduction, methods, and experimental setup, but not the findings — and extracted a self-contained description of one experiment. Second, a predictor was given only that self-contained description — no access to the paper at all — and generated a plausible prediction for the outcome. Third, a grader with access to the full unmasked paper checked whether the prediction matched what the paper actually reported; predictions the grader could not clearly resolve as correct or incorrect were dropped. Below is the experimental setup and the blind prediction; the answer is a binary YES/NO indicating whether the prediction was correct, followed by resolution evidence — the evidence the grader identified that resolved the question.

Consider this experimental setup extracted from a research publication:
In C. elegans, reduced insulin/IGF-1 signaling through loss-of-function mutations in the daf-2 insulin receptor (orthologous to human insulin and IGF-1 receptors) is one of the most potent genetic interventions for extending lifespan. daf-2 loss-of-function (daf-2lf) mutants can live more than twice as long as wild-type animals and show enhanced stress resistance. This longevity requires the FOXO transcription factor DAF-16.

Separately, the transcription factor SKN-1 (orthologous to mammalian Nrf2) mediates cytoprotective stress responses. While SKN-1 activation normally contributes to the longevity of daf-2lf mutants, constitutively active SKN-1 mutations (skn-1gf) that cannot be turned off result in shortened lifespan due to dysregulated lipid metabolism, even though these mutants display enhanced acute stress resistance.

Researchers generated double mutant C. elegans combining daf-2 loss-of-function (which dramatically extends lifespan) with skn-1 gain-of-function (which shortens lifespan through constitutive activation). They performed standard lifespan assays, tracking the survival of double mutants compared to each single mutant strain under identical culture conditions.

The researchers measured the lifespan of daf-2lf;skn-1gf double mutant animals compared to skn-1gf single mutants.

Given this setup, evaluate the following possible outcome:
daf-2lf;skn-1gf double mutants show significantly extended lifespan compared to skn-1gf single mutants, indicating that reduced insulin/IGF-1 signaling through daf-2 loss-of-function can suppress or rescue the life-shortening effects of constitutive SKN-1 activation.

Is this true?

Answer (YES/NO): YES